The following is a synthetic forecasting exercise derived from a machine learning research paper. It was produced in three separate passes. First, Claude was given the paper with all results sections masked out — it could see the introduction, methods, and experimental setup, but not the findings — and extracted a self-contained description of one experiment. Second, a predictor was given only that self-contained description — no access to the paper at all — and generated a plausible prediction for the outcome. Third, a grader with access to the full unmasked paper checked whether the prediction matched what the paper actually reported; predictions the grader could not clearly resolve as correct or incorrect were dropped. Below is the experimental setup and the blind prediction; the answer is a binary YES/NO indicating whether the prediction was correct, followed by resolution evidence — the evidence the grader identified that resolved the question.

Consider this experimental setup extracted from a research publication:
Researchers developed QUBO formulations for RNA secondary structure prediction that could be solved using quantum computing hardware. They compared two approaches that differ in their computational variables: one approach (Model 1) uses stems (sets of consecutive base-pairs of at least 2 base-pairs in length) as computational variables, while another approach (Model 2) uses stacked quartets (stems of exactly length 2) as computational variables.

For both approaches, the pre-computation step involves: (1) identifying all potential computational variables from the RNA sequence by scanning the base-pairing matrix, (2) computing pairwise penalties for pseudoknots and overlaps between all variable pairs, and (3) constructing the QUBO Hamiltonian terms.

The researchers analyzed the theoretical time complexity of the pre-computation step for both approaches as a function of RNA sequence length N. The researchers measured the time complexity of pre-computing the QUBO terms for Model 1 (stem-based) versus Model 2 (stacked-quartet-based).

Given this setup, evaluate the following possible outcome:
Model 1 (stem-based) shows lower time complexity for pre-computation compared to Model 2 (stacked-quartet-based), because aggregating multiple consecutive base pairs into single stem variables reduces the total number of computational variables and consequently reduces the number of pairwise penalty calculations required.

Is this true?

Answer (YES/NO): NO